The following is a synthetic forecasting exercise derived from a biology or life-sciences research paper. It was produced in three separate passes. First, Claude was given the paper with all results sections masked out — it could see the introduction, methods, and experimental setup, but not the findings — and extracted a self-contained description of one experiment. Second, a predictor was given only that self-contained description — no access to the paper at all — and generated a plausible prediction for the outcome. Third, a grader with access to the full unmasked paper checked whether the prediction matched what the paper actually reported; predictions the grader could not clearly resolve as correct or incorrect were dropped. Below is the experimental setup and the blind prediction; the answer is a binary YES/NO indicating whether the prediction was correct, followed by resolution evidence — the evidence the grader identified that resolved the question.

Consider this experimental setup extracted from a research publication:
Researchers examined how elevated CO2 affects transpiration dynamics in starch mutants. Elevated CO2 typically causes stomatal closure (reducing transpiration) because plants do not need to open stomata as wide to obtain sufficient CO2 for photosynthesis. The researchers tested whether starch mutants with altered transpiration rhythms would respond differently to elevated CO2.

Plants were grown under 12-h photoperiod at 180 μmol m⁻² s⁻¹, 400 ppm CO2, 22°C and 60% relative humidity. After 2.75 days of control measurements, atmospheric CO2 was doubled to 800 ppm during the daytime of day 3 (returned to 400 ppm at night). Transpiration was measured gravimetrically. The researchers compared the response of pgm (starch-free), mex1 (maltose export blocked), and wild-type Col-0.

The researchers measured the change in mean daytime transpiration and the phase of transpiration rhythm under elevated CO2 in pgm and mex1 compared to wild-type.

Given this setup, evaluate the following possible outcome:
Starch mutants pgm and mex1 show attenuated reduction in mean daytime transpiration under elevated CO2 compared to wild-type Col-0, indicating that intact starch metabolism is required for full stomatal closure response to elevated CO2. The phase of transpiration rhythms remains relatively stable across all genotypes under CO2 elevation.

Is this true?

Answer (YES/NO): NO